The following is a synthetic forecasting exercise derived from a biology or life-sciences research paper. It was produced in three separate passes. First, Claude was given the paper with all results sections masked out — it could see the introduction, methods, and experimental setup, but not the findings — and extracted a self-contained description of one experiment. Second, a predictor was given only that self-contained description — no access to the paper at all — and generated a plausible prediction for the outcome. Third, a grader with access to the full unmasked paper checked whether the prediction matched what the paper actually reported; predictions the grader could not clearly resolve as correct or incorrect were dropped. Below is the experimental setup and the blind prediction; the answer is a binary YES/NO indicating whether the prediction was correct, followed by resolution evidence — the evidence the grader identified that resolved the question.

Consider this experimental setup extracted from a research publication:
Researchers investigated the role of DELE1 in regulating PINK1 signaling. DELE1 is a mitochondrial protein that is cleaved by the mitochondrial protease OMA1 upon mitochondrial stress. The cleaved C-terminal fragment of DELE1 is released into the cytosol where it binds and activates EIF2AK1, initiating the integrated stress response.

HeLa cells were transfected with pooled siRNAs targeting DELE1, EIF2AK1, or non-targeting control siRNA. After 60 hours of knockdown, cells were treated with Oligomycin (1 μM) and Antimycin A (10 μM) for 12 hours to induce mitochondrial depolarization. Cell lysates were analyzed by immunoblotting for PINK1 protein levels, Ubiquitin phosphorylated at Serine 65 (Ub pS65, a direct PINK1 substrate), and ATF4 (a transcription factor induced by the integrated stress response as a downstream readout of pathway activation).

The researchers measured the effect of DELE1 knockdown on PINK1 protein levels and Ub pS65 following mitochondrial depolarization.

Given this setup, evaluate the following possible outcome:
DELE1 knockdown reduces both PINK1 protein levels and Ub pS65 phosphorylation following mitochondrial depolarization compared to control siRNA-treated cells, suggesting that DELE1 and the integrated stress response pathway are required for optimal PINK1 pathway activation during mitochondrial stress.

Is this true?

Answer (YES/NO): NO